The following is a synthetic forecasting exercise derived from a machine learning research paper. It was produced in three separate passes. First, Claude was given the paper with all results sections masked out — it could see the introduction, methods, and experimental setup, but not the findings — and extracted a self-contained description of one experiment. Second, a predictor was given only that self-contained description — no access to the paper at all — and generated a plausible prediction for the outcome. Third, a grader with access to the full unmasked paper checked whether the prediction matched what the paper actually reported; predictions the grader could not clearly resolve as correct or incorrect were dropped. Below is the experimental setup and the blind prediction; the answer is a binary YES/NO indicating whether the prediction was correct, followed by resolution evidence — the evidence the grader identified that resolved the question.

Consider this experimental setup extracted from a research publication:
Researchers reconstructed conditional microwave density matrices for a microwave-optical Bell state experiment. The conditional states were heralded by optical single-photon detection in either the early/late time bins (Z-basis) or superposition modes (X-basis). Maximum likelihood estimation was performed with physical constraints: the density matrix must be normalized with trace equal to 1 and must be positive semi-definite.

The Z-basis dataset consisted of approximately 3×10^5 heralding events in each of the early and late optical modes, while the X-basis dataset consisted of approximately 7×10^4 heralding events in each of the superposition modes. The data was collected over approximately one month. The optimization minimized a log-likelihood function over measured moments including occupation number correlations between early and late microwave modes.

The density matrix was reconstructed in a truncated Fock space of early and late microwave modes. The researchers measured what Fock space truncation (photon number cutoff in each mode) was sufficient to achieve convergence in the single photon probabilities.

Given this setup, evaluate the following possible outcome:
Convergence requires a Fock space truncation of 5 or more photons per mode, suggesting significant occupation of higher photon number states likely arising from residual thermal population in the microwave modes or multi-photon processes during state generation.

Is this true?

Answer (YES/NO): YES